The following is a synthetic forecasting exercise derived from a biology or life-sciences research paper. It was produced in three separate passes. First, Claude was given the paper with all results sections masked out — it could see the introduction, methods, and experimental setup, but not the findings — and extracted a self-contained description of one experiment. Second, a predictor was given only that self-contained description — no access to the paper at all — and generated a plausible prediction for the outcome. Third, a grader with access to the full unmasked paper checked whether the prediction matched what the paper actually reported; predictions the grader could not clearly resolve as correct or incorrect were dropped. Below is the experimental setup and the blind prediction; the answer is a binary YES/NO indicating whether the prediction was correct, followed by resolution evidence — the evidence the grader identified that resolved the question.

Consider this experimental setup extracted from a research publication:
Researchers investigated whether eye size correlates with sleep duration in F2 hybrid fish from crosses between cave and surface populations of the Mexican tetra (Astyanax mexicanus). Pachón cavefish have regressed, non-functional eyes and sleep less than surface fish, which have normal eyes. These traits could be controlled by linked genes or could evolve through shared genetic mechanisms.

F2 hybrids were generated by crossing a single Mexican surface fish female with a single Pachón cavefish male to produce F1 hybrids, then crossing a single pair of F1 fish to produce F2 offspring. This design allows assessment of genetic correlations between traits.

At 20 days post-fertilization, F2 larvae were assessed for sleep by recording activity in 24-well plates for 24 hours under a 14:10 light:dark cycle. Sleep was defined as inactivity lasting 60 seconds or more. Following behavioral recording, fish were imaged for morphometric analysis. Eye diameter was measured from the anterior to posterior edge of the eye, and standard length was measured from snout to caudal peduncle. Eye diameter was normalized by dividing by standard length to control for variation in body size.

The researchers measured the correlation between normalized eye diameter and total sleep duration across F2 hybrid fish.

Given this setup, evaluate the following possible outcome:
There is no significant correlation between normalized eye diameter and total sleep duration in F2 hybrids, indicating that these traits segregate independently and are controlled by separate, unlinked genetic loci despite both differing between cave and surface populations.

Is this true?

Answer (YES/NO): YES